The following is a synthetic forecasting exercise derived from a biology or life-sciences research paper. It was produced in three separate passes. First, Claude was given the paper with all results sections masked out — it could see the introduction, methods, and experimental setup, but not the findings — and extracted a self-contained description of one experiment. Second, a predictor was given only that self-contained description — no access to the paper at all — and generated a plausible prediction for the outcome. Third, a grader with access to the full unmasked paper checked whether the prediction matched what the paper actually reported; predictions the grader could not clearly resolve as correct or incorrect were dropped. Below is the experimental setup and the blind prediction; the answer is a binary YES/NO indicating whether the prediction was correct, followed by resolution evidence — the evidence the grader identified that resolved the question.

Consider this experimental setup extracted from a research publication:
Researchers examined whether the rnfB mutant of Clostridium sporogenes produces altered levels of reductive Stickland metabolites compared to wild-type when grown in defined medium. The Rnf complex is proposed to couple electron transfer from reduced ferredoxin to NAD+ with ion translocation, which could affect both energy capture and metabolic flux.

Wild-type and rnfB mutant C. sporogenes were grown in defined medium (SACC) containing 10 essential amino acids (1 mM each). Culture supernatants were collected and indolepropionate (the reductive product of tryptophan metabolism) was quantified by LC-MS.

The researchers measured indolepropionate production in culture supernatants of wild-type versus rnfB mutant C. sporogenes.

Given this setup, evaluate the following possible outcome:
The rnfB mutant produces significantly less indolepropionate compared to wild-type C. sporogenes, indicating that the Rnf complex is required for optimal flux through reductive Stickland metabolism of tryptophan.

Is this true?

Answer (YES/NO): YES